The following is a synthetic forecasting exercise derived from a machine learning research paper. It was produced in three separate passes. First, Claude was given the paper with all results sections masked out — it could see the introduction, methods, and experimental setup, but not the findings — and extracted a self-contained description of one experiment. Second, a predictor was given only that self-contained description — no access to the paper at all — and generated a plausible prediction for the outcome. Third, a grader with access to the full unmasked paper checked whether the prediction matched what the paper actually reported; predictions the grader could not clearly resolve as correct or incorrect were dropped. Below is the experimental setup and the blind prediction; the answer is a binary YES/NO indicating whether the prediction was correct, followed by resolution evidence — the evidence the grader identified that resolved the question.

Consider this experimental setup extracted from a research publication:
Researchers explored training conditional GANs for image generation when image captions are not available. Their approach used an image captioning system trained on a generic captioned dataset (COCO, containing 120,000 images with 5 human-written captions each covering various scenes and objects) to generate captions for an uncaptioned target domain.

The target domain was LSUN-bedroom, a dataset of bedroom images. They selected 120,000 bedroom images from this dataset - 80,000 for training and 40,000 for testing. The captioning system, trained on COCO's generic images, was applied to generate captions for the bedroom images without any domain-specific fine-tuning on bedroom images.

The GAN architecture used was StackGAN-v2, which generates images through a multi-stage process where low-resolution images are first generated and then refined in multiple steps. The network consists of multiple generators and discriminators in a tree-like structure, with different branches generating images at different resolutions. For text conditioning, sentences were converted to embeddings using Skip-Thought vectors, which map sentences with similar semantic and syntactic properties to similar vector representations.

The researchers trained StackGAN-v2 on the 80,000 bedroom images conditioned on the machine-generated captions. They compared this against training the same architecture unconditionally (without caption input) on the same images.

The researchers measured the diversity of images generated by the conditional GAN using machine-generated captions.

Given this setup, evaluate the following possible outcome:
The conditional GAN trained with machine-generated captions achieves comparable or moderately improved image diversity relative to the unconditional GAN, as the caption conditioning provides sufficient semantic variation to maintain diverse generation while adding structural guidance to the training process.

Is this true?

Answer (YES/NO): NO